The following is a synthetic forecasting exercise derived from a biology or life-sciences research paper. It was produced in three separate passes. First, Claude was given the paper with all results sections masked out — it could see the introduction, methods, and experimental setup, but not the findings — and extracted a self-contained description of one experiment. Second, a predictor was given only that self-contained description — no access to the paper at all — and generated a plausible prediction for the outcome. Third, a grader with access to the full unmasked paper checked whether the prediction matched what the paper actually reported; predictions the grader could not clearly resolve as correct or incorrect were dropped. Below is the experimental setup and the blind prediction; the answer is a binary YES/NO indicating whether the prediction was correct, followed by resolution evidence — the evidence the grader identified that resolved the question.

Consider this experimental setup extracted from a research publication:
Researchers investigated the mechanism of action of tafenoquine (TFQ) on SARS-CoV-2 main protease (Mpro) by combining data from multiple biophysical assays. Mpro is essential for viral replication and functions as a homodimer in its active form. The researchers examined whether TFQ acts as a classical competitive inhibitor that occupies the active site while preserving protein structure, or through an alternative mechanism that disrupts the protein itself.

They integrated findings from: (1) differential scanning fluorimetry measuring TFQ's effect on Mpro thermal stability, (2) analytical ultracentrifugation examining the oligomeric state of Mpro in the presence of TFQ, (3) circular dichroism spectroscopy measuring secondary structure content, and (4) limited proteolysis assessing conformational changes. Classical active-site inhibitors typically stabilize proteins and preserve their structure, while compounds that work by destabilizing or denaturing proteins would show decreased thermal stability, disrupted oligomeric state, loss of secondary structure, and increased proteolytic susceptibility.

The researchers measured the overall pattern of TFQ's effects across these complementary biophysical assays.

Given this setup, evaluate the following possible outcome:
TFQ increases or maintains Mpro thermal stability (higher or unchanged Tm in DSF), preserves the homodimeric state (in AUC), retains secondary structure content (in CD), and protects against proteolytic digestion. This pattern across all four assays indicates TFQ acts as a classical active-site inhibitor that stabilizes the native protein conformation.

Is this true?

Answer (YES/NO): NO